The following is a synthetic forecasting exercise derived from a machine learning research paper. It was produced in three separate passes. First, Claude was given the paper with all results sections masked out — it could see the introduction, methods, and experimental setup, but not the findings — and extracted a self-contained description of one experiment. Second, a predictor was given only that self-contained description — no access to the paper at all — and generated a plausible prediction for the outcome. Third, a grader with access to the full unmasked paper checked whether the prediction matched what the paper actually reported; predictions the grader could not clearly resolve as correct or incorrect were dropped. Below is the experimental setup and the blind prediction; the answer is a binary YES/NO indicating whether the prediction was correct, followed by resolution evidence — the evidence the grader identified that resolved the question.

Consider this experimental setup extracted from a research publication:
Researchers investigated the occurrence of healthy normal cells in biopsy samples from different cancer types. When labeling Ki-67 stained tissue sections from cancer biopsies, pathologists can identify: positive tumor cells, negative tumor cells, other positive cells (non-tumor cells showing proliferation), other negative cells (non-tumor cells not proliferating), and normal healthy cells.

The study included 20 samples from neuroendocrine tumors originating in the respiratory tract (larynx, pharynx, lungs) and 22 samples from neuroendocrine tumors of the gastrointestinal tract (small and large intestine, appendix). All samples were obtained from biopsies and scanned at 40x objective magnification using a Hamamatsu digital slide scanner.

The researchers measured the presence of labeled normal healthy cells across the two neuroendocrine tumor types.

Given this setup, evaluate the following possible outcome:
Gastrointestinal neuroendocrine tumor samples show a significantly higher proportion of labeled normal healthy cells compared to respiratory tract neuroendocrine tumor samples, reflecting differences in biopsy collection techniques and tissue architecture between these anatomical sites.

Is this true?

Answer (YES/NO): NO